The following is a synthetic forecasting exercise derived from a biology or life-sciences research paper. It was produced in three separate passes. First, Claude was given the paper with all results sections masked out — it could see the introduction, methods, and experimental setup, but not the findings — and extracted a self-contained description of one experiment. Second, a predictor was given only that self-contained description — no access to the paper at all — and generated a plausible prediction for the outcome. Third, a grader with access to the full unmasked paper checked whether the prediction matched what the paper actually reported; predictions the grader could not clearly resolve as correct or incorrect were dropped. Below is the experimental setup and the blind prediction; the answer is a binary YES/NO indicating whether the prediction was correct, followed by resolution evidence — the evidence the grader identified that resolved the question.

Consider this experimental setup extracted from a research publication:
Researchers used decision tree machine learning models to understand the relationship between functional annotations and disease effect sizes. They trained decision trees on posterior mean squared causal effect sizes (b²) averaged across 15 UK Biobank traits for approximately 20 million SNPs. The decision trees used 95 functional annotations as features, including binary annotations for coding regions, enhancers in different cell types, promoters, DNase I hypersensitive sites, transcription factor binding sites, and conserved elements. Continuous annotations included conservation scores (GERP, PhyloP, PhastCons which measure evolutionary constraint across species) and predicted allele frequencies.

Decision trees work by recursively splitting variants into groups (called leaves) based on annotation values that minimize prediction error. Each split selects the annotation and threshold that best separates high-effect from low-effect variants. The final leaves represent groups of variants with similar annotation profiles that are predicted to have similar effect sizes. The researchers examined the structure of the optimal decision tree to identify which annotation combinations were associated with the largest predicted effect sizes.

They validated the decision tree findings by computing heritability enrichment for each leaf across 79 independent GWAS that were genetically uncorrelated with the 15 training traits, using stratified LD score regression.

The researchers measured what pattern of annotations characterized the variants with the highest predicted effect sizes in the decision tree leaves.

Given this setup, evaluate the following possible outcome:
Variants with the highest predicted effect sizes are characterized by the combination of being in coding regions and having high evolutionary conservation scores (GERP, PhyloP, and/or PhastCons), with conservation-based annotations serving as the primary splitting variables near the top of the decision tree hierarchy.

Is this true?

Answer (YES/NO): NO